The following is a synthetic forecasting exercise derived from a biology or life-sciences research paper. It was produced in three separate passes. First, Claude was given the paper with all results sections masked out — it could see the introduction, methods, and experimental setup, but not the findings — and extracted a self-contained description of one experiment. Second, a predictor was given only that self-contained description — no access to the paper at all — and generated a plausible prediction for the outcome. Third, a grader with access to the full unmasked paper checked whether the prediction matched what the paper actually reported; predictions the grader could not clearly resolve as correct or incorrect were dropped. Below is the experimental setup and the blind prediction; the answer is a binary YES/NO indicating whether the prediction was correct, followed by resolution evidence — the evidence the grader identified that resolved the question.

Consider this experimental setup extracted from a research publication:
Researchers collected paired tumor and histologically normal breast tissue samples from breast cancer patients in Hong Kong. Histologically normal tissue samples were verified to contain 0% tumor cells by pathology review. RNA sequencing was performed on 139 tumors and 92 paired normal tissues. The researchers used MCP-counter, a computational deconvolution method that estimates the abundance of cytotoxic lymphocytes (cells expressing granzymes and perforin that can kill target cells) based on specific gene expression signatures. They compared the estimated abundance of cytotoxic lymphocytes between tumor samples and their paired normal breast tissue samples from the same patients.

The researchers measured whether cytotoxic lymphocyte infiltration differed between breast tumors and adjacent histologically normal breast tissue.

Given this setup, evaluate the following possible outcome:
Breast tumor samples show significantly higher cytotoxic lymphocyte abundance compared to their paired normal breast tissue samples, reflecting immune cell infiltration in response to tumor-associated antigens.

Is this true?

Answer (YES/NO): NO